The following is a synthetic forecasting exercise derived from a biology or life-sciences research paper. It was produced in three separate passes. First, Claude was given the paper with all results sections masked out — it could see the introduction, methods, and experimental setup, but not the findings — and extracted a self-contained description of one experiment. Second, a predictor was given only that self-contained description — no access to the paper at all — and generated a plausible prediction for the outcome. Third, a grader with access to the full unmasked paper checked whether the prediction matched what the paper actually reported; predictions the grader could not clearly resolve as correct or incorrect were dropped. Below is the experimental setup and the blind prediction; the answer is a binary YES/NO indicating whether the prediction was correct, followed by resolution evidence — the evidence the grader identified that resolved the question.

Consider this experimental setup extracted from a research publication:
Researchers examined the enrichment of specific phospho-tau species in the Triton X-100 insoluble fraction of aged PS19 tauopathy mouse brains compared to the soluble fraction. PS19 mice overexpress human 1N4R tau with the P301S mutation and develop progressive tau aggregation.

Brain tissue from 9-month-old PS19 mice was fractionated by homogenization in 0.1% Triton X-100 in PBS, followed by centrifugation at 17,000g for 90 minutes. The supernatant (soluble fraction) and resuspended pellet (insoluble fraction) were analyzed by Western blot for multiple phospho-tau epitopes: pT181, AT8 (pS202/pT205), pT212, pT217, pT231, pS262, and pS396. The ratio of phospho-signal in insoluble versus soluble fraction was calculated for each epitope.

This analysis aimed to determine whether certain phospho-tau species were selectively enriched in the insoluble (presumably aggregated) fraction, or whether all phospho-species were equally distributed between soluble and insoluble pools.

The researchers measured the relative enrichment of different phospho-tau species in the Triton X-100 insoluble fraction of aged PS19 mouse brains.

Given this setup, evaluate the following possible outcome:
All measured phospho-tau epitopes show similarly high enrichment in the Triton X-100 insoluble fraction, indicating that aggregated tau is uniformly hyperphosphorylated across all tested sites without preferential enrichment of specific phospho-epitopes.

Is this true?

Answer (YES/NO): NO